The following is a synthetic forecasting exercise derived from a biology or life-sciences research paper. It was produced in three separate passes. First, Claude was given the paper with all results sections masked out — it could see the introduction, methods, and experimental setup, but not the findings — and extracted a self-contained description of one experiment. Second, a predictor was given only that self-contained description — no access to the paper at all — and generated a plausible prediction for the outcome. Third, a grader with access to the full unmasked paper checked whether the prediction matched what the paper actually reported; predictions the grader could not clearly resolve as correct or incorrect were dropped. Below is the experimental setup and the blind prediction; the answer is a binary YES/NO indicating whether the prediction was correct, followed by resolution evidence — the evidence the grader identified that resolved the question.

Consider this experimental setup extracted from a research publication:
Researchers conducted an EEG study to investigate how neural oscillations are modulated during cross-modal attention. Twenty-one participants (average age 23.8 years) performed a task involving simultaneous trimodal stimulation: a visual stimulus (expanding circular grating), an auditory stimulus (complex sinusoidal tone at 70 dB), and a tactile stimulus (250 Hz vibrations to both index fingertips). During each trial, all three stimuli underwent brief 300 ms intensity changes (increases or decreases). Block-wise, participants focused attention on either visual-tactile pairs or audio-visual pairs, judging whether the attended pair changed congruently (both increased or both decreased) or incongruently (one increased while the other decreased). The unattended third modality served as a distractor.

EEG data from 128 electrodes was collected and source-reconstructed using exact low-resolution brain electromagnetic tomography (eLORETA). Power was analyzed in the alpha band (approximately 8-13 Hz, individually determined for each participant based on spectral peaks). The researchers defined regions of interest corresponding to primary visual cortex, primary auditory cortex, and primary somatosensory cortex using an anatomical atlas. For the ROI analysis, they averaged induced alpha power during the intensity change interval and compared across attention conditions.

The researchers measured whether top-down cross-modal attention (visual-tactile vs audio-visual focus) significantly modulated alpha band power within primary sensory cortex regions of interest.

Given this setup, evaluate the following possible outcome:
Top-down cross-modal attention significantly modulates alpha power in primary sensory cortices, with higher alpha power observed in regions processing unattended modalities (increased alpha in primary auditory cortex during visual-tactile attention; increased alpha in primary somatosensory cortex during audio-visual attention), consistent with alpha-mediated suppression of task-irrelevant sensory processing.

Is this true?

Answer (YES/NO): NO